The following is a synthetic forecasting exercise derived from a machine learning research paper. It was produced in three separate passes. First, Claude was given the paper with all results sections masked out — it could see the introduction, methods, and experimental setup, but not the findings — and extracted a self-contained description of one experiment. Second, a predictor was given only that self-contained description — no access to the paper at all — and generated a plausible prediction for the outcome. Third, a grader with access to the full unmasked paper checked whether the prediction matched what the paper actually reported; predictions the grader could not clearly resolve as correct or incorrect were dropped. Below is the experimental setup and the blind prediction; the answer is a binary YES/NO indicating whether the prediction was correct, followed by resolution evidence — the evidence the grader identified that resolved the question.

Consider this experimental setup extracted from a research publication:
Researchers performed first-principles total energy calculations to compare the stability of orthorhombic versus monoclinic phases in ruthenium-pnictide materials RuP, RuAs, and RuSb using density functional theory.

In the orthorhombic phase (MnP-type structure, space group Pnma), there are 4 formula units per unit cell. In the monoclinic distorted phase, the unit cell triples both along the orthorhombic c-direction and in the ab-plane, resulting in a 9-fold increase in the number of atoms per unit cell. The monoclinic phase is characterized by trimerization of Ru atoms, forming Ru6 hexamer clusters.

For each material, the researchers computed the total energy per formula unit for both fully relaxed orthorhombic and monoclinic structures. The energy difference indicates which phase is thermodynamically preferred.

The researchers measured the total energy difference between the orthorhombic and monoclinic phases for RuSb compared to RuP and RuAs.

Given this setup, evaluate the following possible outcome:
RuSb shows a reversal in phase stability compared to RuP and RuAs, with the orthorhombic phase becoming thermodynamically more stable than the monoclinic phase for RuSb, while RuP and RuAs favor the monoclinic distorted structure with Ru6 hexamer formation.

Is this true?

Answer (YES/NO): YES